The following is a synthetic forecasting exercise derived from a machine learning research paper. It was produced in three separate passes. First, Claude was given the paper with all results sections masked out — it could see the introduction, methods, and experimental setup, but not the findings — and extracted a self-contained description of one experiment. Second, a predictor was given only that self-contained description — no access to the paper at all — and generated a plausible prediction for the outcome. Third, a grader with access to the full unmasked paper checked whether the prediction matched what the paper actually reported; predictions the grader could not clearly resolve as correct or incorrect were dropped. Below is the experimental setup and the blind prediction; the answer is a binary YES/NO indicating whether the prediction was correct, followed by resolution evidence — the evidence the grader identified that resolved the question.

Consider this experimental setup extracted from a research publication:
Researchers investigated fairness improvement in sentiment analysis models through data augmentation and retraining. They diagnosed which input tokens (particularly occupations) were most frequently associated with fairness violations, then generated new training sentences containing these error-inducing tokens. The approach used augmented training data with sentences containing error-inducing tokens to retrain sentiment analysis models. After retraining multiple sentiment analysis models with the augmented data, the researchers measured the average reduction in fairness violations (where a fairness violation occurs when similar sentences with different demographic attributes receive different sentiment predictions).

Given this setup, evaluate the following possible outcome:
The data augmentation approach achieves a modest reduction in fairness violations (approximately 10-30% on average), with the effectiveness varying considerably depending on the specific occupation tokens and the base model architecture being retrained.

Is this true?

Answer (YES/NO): NO